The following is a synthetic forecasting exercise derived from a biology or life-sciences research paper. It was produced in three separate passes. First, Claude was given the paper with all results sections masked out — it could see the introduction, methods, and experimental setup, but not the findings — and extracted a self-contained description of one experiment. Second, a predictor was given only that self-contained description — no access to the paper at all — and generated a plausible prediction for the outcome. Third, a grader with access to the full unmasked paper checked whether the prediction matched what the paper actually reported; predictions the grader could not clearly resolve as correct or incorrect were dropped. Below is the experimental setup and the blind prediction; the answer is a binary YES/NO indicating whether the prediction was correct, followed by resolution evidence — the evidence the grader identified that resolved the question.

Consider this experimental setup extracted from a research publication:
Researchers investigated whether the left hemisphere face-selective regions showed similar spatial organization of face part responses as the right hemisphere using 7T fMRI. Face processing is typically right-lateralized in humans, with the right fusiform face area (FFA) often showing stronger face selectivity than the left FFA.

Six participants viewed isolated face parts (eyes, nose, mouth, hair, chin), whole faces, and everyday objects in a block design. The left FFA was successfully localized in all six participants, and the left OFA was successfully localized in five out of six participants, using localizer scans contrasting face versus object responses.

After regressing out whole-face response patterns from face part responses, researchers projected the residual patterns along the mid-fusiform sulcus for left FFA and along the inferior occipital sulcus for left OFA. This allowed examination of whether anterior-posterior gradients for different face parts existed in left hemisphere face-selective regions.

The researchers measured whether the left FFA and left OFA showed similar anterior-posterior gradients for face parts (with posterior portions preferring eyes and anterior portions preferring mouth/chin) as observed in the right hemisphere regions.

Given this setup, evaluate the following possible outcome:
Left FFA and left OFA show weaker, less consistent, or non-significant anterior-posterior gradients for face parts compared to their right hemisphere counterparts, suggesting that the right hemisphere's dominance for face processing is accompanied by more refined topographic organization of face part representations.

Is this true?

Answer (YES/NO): YES